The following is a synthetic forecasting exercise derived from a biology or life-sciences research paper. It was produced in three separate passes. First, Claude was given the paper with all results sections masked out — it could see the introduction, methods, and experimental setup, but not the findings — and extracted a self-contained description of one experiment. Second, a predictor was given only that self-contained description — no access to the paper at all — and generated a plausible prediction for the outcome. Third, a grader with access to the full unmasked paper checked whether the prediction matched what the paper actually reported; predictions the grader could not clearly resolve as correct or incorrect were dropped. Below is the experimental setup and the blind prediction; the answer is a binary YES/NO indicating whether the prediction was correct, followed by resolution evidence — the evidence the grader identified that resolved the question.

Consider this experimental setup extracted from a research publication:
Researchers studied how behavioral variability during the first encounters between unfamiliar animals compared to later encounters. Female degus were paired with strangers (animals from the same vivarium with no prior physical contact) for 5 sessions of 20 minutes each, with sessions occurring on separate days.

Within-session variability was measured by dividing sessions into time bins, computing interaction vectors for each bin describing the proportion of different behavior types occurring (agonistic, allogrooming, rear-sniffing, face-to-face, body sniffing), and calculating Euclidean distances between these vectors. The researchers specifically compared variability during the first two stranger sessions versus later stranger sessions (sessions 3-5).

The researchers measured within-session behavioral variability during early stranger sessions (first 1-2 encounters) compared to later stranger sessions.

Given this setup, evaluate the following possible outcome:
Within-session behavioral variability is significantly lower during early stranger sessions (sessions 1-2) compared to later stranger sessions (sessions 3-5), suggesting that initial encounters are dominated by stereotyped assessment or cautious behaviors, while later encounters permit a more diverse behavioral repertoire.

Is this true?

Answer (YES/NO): NO